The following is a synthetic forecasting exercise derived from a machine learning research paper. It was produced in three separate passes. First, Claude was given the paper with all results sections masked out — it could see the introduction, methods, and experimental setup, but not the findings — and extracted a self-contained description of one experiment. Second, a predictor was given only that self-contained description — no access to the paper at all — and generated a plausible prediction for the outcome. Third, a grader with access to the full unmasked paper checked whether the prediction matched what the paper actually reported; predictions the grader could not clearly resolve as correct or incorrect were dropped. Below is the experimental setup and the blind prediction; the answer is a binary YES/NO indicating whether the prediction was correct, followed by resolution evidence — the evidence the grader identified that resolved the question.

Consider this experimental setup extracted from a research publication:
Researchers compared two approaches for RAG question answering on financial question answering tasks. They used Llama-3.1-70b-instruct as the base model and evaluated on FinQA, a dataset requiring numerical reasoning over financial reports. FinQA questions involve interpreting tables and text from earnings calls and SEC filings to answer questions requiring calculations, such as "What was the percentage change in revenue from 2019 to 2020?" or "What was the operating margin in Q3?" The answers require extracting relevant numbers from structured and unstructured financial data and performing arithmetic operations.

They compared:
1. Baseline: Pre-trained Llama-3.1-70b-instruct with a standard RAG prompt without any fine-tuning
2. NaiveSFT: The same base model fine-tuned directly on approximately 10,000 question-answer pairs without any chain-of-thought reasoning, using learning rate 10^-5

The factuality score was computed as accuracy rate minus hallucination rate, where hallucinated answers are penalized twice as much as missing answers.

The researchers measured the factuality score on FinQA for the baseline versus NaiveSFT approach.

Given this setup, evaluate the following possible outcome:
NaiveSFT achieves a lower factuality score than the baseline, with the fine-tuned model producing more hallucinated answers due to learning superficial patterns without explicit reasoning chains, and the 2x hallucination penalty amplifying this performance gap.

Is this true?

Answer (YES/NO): YES